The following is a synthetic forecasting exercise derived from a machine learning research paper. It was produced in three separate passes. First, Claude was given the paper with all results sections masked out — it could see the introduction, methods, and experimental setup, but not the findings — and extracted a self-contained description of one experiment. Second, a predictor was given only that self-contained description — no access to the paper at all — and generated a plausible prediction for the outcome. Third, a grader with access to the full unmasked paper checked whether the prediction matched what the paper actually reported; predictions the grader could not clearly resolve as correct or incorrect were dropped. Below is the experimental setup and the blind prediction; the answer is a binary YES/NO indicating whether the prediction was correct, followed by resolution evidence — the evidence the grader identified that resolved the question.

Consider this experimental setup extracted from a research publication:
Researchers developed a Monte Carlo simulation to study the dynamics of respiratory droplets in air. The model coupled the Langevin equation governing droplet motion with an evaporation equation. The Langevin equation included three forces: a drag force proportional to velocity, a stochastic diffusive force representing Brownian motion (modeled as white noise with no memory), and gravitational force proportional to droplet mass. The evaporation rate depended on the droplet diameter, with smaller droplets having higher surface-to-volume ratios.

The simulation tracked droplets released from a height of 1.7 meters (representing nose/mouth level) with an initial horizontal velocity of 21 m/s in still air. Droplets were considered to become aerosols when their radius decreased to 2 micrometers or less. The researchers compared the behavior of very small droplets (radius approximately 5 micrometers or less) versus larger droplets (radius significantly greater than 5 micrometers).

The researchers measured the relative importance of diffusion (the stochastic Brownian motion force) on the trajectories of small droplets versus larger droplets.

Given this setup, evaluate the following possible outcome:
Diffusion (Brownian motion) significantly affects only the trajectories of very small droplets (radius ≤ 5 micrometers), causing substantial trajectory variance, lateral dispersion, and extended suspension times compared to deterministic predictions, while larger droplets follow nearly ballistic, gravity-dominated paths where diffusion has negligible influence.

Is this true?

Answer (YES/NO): YES